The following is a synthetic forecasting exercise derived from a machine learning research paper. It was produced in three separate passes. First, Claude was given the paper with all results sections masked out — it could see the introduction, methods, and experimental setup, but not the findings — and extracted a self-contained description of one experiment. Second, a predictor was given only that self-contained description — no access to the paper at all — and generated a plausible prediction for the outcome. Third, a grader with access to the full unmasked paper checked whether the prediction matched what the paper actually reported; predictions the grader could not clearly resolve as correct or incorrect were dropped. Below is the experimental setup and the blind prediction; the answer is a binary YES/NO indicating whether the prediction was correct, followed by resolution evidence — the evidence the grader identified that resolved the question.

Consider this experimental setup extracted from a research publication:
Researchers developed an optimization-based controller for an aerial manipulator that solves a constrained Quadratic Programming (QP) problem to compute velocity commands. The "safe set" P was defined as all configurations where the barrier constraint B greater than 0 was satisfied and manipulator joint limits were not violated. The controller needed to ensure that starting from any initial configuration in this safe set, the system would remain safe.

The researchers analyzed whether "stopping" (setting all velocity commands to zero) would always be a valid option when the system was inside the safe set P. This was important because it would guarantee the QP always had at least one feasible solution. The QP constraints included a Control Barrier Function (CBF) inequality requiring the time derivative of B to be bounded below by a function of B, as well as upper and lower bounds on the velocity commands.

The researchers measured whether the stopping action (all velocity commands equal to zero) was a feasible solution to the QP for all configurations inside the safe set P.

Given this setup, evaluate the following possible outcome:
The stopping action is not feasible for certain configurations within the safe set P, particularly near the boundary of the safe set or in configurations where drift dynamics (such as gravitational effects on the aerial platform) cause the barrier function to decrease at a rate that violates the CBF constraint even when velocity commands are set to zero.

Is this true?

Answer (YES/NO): NO